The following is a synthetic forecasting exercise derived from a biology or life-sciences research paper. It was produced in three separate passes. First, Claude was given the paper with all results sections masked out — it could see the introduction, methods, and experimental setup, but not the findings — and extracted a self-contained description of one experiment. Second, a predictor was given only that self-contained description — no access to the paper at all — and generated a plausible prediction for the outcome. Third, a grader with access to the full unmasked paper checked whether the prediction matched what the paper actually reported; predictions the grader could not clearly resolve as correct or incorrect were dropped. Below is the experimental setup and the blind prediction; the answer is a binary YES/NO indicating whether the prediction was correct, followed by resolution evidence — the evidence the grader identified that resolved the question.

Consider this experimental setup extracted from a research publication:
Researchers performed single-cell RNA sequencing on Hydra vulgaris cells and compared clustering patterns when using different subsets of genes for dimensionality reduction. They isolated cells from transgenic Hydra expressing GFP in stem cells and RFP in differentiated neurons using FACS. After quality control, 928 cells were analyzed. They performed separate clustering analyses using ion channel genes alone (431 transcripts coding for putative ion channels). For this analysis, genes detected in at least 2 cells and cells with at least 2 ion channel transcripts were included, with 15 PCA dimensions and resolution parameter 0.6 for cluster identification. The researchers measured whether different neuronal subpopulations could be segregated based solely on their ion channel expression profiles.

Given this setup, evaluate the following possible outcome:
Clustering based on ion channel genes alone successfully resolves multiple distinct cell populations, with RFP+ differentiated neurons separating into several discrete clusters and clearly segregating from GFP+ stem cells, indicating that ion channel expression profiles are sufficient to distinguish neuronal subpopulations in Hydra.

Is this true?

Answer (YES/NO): YES